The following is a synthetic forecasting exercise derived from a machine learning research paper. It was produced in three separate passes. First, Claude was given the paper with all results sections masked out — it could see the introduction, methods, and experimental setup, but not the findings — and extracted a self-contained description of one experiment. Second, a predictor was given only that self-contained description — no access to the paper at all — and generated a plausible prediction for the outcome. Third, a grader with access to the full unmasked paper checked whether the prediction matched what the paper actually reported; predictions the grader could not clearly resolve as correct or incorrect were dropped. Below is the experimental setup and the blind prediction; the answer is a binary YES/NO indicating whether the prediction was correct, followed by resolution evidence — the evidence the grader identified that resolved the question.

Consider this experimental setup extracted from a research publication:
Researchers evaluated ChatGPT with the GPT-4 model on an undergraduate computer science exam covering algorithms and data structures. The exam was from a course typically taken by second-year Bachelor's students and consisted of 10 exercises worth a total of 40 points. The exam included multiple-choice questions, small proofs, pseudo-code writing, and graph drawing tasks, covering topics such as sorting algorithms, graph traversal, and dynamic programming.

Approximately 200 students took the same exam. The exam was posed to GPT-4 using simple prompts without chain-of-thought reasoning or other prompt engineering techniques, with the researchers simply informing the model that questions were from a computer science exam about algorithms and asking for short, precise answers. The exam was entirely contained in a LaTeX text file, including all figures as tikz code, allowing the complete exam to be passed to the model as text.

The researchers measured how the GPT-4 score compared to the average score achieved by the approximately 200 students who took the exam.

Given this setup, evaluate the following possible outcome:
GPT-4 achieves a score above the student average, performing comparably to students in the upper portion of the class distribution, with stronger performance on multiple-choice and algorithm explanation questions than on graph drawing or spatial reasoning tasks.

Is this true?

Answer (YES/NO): NO